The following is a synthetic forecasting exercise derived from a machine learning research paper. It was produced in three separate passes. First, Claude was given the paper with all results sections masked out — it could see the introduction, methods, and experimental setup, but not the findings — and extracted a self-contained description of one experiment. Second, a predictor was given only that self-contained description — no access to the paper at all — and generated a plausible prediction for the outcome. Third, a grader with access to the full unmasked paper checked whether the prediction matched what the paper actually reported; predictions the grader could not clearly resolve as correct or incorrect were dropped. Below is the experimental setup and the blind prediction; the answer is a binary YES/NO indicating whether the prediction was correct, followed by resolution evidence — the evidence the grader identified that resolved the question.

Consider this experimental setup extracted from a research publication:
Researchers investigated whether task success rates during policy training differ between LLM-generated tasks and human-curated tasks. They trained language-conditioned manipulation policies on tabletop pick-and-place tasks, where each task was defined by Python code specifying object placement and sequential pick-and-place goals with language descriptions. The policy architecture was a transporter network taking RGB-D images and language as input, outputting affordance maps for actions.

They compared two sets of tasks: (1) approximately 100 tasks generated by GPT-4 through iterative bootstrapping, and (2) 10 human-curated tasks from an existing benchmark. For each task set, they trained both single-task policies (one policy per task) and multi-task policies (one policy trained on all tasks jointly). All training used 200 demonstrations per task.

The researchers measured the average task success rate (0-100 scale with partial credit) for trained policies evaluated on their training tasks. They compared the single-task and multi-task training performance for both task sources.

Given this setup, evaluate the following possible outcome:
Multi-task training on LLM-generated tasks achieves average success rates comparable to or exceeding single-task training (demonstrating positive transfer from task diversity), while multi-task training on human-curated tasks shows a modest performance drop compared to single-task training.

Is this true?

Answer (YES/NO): NO